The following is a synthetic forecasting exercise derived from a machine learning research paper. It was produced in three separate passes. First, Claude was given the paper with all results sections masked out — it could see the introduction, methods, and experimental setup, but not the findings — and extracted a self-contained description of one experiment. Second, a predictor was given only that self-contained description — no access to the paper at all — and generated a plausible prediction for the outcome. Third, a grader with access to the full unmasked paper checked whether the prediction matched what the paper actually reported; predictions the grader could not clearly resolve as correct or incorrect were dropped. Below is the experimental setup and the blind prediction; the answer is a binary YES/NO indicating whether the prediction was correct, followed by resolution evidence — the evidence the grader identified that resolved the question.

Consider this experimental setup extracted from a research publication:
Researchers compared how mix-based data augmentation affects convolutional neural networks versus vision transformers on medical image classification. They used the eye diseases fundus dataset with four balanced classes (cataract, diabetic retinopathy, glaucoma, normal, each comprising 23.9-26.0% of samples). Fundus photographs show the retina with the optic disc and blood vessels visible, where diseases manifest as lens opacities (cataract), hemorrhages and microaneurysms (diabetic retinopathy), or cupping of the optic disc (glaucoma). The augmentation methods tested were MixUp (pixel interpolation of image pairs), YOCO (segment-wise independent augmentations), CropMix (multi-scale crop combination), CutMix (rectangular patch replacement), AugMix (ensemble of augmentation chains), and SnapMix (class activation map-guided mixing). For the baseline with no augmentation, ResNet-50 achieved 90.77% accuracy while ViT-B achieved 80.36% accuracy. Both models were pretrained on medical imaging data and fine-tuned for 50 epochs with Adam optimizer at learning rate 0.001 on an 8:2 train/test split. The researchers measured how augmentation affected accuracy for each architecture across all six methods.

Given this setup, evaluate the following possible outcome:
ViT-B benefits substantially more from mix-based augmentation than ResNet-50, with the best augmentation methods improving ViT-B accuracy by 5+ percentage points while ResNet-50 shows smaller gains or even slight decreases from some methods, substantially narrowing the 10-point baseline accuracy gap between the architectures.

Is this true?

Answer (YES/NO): YES